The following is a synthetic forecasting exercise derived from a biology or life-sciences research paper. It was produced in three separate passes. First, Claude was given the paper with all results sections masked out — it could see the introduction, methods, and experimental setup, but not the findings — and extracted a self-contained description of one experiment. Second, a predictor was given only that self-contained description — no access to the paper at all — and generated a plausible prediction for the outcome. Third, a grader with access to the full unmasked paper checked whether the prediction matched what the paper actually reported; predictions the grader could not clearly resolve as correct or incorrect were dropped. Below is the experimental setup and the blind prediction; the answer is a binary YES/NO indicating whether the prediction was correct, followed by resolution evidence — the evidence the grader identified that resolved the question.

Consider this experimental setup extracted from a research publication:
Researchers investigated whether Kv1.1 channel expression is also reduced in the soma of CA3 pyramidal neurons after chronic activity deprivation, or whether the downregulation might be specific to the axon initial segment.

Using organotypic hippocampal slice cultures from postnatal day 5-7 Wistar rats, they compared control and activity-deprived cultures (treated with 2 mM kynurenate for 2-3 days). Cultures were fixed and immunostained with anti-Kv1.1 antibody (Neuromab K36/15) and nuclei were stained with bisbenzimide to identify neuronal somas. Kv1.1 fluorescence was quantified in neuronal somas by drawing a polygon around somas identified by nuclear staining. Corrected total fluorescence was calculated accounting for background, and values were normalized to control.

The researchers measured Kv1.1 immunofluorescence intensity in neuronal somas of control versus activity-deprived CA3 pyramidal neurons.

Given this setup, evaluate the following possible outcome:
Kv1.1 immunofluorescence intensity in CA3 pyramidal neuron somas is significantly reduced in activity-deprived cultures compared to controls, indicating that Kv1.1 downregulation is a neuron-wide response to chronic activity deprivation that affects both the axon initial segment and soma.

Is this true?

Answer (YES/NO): NO